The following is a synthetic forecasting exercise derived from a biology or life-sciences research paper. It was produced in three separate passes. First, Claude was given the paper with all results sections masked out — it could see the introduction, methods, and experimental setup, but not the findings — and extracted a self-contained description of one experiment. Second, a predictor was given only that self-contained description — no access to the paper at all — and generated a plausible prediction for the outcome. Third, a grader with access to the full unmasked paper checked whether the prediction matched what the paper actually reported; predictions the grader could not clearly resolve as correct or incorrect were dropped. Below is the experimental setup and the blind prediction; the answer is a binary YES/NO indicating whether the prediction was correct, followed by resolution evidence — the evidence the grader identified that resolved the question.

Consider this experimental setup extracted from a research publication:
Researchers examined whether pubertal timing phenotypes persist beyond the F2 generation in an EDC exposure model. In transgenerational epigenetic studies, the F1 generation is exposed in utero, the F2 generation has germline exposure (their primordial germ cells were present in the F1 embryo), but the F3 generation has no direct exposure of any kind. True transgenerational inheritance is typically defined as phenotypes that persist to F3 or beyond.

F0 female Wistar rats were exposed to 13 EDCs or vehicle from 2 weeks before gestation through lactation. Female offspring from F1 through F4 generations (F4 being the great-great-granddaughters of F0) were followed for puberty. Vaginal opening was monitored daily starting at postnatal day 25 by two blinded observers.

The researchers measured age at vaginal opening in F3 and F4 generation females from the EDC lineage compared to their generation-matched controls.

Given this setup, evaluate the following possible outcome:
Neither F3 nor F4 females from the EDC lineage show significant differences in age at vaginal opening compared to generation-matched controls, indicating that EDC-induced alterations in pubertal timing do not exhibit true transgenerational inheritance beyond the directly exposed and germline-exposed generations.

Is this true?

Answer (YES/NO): NO